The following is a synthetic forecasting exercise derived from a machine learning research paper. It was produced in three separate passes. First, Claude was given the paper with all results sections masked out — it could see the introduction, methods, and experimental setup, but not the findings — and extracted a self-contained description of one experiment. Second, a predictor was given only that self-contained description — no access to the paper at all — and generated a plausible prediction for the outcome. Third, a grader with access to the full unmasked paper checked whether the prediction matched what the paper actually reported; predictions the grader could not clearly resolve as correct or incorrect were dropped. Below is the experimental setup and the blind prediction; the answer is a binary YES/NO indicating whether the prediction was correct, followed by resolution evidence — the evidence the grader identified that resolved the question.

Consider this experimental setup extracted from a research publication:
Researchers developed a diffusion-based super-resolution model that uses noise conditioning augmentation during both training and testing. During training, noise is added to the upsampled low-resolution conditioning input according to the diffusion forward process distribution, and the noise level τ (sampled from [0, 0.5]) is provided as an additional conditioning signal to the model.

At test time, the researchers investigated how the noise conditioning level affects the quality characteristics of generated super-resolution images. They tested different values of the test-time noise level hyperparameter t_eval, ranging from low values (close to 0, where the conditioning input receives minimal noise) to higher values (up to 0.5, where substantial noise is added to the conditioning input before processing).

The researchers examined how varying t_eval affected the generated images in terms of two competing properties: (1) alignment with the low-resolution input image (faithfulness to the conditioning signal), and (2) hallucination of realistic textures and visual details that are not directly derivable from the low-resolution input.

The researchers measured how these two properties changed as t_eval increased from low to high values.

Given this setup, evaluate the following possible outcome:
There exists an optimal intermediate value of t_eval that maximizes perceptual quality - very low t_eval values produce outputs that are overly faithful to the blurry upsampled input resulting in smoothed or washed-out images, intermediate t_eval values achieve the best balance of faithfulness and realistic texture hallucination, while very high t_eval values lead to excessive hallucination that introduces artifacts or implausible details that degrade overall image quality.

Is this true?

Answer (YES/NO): NO